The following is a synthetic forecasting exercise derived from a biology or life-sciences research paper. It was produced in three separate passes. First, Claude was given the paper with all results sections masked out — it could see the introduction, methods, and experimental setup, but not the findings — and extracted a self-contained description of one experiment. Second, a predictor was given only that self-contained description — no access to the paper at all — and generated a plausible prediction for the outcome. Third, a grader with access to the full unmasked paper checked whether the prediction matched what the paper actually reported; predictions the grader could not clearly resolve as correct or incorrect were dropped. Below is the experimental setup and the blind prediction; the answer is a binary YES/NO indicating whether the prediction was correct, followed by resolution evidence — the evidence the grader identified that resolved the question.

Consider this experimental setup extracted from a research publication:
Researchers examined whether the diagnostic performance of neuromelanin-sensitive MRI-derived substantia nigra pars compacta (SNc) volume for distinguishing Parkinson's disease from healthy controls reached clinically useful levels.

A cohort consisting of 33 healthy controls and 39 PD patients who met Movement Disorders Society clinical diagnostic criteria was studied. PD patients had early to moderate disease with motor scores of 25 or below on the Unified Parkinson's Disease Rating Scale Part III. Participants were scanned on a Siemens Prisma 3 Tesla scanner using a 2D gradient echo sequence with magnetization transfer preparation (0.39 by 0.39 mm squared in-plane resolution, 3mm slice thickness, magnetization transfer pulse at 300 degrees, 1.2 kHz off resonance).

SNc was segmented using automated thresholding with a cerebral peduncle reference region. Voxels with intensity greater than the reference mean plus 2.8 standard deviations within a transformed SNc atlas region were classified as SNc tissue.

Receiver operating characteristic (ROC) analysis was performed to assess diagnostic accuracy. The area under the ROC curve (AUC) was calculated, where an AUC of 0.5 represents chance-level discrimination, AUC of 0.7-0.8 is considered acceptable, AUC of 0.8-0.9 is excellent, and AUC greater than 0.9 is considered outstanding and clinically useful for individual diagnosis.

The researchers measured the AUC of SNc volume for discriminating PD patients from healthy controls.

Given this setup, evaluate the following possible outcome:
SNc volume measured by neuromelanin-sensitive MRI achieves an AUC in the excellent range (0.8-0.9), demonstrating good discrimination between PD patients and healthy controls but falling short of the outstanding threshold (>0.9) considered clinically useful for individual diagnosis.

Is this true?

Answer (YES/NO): NO